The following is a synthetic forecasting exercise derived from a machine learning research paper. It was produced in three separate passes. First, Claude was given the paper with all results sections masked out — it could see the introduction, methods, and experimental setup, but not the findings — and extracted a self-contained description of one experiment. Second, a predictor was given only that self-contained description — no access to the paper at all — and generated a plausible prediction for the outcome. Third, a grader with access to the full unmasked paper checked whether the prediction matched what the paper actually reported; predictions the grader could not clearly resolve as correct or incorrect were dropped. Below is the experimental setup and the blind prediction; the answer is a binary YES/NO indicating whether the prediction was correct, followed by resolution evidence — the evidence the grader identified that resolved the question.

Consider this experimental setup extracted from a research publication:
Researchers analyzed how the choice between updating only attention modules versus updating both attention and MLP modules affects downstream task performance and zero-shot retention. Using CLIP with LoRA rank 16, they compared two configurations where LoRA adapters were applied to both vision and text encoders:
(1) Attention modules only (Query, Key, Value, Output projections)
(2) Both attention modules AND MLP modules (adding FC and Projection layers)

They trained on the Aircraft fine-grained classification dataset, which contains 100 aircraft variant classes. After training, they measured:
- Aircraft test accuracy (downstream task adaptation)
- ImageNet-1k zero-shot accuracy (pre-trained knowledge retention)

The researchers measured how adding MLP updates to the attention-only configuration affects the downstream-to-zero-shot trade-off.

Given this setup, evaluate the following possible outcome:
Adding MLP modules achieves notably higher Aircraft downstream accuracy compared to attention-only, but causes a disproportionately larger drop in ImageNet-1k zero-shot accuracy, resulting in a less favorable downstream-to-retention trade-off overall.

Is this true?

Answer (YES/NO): NO